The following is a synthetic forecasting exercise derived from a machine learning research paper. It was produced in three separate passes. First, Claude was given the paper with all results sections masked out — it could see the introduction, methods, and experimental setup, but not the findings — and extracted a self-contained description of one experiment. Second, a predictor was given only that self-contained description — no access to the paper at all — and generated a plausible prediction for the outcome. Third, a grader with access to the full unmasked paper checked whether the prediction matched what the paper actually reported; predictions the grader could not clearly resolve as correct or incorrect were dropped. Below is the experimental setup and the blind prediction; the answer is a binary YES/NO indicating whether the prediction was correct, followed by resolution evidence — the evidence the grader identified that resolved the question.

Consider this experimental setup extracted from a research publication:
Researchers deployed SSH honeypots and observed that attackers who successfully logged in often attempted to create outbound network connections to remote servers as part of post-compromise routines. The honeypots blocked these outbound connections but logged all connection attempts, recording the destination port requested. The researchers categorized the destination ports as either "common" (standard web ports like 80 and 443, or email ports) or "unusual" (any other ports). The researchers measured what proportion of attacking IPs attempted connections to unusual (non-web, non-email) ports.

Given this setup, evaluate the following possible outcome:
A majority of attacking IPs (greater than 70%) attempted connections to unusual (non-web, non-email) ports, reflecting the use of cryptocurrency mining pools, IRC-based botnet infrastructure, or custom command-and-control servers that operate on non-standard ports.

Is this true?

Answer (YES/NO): NO